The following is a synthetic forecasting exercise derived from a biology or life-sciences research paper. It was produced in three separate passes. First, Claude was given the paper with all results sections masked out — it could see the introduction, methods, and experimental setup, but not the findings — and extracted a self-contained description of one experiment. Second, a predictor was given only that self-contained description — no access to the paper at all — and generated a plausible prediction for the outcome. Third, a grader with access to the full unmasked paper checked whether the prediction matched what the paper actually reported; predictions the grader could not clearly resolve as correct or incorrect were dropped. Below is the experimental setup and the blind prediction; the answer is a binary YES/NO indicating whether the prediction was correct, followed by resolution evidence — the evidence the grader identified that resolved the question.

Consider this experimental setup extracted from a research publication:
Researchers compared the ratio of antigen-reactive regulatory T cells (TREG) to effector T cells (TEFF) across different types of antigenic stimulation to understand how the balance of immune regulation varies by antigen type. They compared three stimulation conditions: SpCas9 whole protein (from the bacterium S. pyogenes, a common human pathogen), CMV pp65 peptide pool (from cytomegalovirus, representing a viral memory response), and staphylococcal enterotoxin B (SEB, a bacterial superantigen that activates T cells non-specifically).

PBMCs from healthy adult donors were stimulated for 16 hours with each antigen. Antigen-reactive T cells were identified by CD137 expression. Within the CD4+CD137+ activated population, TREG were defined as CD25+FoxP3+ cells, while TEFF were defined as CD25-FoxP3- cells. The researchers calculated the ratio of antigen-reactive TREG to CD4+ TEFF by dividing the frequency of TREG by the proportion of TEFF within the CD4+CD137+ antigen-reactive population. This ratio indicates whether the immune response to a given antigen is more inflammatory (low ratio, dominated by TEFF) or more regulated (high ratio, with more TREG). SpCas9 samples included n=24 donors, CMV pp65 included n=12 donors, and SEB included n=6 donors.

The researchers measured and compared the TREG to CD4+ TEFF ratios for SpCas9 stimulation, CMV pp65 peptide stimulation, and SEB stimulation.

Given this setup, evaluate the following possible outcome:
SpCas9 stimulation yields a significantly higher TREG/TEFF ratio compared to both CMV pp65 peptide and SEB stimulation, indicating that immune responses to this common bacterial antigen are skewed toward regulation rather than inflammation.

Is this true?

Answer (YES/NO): YES